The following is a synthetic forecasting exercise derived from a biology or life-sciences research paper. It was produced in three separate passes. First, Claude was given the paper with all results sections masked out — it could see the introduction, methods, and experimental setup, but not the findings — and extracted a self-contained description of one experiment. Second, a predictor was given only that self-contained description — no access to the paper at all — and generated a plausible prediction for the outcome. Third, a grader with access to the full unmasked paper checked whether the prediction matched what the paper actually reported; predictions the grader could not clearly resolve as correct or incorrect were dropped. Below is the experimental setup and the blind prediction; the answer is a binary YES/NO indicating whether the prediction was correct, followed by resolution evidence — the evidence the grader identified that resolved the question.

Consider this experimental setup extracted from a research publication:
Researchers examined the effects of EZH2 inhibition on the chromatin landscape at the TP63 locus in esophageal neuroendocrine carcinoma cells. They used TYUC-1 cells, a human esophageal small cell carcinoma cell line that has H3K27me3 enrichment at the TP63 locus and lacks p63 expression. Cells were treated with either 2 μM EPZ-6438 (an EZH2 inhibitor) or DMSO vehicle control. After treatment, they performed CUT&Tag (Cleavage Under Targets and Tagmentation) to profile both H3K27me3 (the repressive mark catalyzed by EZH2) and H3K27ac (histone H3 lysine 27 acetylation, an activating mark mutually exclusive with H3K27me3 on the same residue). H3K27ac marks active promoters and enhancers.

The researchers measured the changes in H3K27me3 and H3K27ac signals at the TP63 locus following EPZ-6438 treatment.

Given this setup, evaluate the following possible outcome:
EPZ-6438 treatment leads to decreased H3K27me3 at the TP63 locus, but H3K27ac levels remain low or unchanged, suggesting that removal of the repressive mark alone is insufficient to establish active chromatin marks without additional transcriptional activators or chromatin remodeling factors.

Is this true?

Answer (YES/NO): NO